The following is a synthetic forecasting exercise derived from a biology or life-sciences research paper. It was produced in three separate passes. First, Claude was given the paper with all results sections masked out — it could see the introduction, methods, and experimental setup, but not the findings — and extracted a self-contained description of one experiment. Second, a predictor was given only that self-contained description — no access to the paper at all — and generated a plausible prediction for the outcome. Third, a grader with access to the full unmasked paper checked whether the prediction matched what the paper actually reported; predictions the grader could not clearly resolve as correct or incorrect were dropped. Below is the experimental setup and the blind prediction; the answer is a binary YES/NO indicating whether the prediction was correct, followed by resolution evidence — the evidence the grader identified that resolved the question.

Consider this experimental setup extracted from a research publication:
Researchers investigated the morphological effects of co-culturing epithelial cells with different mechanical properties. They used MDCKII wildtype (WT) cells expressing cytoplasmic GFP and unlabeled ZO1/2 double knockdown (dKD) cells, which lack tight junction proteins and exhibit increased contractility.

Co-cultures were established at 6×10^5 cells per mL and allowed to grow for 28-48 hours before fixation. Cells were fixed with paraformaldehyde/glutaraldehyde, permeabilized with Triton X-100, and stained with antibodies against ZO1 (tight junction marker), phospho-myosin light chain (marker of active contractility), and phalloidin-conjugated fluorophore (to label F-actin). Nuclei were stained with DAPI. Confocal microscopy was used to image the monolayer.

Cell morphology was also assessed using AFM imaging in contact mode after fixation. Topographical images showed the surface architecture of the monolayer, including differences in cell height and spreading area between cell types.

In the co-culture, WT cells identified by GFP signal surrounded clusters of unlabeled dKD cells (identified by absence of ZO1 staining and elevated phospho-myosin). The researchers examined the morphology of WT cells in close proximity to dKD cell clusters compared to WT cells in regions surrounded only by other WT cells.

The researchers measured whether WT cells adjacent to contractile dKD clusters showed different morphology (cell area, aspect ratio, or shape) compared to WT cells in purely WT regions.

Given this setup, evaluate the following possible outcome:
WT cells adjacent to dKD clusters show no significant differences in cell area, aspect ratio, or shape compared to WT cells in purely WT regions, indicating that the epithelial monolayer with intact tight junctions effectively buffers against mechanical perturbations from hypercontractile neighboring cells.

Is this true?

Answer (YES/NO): NO